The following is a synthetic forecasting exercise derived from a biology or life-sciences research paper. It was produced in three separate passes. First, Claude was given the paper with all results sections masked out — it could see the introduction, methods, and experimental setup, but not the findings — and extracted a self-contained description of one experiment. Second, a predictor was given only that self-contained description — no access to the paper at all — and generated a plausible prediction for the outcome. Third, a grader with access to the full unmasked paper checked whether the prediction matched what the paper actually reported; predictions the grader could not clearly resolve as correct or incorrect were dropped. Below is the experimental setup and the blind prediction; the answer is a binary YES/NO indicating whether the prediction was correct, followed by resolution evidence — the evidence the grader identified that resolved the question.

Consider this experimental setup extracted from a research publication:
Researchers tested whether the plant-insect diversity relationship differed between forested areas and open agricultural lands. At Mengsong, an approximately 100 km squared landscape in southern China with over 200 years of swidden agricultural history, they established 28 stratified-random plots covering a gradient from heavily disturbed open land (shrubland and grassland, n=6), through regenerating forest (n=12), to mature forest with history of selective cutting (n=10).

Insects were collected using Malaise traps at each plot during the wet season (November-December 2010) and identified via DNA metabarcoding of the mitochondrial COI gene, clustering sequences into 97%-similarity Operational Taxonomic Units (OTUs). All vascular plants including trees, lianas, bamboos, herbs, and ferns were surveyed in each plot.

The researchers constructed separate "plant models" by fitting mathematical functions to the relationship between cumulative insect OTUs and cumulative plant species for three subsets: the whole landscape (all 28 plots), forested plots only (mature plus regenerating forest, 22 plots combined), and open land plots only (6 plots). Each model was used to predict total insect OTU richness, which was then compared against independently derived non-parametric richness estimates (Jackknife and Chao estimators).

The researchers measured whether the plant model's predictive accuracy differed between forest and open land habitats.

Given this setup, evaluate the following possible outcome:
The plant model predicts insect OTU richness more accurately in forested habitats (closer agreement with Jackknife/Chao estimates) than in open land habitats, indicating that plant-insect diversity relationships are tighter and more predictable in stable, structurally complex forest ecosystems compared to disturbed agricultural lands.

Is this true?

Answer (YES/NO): NO